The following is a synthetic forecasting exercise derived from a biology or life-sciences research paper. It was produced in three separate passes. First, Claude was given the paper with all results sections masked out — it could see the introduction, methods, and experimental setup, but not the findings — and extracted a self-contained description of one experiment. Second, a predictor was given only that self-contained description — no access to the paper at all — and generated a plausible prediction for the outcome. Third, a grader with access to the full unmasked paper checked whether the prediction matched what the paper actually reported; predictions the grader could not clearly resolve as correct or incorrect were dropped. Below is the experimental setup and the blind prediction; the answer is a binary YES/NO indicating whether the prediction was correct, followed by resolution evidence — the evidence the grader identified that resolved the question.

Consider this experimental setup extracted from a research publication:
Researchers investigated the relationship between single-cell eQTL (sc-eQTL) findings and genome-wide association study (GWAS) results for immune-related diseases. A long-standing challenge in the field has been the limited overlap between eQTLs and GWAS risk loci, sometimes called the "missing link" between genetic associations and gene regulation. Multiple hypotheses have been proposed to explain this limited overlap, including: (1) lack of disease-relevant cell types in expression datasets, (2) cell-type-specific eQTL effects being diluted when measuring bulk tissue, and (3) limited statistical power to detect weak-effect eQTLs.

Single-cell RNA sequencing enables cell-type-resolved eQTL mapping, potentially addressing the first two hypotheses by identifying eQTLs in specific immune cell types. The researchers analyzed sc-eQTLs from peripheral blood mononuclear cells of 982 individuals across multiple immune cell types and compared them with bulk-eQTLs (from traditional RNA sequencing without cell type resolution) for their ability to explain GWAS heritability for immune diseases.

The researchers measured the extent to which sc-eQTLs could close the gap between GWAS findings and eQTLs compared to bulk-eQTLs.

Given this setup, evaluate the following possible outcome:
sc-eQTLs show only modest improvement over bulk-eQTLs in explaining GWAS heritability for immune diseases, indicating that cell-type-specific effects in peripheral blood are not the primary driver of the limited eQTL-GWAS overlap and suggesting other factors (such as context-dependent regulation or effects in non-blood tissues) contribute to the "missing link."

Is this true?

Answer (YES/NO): NO